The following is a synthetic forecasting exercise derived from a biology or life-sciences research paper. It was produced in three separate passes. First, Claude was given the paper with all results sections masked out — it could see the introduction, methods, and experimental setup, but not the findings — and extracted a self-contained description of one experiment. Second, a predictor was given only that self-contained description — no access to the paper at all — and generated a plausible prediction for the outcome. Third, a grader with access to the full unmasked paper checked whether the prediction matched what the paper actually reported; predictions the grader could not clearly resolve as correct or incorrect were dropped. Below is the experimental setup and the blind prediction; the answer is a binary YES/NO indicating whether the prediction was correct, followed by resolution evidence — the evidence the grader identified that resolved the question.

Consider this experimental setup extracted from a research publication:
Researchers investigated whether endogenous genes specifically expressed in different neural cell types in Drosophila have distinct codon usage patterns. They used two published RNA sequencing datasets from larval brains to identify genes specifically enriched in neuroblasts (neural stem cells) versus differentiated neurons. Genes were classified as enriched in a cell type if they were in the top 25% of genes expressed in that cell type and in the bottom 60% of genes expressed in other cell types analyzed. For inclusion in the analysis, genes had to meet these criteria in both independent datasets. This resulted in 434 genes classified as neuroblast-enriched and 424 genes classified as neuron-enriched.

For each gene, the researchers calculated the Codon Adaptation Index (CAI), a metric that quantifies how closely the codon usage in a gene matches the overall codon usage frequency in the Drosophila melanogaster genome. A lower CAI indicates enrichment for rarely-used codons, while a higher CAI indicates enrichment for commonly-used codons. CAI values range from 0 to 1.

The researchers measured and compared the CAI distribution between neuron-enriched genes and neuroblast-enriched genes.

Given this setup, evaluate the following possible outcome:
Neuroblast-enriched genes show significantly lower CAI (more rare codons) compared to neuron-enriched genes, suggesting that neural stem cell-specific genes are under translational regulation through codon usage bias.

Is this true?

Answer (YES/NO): NO